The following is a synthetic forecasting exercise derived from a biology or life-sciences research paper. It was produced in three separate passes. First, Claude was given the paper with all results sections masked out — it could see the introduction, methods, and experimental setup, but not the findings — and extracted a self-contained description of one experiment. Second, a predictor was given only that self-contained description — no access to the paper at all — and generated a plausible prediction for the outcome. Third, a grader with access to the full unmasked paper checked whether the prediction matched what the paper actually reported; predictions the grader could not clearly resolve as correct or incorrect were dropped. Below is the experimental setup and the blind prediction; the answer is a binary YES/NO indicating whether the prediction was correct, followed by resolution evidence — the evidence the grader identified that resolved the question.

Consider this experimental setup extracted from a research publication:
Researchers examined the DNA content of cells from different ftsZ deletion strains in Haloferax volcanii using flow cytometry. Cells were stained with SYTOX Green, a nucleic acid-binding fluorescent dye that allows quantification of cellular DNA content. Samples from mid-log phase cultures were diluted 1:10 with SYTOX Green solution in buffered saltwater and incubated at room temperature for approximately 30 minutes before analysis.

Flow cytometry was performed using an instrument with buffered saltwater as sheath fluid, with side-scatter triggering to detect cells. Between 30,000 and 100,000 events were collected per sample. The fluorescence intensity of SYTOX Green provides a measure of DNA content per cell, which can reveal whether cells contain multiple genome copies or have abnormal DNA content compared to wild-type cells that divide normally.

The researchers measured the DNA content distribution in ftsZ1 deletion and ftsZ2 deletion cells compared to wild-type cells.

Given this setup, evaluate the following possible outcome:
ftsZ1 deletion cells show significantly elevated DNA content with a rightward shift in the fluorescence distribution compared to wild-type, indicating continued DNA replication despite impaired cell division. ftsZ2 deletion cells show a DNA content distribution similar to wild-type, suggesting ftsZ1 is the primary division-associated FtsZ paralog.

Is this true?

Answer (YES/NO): NO